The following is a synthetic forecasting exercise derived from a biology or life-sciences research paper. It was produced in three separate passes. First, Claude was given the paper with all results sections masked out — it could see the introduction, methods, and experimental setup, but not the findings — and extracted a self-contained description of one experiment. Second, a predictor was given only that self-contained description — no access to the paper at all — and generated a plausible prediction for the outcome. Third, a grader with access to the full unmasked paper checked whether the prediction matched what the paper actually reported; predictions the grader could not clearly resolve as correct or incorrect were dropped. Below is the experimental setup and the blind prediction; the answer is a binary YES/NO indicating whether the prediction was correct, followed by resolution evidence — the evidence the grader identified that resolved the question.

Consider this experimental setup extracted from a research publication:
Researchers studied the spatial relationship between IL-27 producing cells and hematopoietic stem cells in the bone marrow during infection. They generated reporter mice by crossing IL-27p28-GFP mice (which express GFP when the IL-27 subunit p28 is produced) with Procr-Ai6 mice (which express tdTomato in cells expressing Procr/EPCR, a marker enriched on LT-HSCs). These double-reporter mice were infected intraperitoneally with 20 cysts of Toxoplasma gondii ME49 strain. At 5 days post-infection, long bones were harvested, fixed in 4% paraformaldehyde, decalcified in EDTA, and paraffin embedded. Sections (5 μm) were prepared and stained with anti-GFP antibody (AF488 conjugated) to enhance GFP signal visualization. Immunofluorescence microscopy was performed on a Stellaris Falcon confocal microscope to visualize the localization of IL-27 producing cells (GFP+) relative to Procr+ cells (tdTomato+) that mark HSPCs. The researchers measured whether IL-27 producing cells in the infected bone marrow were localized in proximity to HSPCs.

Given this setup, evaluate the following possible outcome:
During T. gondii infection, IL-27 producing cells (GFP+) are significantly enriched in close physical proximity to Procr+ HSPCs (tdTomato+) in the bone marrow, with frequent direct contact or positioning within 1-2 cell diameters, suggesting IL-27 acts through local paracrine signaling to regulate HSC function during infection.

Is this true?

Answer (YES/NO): NO